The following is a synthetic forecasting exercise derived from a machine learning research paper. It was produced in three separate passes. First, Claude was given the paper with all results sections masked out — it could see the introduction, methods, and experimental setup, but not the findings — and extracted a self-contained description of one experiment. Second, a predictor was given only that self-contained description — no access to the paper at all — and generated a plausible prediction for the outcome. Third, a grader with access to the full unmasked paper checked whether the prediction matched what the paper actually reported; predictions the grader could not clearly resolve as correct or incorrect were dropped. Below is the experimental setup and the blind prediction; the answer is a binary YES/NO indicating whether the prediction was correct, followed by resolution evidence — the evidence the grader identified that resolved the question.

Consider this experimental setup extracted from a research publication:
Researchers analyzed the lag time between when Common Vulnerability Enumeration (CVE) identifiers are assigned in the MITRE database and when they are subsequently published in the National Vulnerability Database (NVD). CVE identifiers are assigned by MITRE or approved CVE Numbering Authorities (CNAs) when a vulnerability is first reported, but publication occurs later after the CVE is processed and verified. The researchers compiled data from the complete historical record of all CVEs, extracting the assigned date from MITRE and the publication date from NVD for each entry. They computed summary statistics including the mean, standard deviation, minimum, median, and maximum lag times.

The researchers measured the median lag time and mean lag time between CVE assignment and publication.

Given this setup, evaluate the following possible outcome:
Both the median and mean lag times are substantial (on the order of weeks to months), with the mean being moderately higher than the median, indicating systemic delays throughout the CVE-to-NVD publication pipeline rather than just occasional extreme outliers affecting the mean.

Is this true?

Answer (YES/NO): NO